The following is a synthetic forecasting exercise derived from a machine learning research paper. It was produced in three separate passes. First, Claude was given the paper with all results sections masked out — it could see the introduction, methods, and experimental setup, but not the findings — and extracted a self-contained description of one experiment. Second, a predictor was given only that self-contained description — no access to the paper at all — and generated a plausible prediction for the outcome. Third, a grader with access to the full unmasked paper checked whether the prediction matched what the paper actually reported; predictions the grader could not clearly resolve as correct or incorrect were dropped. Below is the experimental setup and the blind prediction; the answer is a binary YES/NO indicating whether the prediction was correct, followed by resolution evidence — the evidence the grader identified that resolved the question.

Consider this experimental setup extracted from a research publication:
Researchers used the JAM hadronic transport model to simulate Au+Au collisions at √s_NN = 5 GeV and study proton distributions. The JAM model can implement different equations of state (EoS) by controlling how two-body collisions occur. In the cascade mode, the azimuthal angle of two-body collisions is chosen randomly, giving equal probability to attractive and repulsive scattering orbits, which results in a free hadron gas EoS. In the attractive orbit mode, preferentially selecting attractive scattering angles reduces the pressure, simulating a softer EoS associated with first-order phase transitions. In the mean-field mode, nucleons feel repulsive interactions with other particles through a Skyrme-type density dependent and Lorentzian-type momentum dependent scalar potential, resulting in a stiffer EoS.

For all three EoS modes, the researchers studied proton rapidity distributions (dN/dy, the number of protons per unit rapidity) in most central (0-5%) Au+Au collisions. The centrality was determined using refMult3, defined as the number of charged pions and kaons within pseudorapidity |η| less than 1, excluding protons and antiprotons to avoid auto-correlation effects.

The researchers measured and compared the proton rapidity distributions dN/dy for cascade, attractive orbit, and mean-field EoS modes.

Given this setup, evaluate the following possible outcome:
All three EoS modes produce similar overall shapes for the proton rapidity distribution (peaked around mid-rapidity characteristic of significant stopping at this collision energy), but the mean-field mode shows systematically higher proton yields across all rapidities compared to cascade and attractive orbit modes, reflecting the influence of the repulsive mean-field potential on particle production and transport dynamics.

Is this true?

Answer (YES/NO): NO